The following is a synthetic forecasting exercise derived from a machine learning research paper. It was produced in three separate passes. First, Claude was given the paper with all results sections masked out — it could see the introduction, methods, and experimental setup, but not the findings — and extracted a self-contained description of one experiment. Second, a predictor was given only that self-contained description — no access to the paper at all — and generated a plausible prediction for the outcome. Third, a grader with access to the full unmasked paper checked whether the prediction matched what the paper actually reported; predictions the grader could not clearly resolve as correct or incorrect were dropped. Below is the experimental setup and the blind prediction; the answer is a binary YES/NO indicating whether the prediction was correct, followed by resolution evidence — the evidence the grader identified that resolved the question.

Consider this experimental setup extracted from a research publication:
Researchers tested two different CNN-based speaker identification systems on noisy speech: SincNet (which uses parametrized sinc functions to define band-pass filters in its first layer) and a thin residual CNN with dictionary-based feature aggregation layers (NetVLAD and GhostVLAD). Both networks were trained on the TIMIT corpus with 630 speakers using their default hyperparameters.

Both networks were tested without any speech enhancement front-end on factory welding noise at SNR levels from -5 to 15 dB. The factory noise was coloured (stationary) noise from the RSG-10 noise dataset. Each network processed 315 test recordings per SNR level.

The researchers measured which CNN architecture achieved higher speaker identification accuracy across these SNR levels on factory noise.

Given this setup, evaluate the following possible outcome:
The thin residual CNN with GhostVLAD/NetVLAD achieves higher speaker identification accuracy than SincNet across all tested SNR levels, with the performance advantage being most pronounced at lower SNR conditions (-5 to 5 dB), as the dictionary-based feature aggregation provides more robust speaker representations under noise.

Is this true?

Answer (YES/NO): NO